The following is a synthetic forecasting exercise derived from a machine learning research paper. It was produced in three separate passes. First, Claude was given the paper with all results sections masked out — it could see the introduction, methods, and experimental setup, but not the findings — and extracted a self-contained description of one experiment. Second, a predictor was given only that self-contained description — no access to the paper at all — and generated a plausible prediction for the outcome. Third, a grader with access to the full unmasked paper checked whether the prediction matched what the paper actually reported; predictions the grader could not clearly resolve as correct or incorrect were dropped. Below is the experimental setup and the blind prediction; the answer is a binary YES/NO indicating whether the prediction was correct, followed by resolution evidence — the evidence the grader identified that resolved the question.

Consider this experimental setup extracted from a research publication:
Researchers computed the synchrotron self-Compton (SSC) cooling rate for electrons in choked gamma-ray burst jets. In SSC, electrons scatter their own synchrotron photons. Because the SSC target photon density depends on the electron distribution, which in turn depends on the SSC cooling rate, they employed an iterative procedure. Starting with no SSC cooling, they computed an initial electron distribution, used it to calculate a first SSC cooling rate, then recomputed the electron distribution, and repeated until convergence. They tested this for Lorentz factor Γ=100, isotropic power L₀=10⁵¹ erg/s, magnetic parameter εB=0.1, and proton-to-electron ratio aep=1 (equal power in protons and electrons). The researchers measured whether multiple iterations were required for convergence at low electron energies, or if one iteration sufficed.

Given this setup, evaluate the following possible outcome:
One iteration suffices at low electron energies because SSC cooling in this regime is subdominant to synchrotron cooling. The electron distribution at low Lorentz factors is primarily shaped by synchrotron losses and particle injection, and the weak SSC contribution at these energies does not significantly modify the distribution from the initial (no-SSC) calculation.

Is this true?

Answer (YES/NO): NO